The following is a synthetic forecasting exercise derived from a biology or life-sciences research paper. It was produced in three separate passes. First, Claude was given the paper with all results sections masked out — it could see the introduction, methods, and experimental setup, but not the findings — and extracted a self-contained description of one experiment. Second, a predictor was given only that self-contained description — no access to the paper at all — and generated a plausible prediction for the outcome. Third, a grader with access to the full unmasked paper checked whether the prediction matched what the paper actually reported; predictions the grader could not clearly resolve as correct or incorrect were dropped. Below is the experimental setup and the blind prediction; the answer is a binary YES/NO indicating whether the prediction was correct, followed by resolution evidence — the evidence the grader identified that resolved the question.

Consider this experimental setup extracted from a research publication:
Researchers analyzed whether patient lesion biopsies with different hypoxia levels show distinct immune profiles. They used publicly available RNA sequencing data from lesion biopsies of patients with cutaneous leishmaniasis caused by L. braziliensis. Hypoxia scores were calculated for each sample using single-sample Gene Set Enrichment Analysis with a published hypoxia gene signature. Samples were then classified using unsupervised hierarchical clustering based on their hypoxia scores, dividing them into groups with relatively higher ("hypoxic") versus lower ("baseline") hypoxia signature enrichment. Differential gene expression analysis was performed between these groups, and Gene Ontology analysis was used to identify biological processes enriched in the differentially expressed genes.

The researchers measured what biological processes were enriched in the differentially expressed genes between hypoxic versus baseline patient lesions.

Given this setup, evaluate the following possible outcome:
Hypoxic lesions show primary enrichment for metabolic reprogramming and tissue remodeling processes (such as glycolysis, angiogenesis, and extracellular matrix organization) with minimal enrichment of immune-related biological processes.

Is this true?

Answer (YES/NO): NO